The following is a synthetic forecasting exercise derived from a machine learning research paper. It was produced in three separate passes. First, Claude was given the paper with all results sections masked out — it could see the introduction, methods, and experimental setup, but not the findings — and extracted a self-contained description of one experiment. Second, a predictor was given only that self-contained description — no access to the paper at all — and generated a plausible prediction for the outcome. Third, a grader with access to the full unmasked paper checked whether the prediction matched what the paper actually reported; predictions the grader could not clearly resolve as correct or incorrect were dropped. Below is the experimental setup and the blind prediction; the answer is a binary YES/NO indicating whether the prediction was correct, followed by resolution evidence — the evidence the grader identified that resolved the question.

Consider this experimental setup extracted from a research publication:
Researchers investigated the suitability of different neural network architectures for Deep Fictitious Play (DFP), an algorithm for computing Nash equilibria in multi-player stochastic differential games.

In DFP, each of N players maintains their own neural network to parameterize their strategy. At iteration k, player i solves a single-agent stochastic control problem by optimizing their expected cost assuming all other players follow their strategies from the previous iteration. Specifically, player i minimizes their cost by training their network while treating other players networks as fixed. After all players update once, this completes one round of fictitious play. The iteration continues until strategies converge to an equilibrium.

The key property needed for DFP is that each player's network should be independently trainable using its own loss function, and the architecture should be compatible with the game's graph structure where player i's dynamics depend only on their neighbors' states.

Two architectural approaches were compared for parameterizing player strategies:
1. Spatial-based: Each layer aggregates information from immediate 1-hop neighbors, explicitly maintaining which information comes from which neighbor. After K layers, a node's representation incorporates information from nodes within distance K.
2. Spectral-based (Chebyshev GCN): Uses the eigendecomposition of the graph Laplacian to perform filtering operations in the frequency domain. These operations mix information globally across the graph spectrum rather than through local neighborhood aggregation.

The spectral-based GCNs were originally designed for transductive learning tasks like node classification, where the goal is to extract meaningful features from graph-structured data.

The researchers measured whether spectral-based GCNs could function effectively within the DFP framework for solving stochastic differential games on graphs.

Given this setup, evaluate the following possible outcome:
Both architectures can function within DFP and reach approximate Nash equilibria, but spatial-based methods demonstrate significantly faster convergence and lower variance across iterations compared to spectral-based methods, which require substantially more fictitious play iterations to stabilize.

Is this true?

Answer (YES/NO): NO